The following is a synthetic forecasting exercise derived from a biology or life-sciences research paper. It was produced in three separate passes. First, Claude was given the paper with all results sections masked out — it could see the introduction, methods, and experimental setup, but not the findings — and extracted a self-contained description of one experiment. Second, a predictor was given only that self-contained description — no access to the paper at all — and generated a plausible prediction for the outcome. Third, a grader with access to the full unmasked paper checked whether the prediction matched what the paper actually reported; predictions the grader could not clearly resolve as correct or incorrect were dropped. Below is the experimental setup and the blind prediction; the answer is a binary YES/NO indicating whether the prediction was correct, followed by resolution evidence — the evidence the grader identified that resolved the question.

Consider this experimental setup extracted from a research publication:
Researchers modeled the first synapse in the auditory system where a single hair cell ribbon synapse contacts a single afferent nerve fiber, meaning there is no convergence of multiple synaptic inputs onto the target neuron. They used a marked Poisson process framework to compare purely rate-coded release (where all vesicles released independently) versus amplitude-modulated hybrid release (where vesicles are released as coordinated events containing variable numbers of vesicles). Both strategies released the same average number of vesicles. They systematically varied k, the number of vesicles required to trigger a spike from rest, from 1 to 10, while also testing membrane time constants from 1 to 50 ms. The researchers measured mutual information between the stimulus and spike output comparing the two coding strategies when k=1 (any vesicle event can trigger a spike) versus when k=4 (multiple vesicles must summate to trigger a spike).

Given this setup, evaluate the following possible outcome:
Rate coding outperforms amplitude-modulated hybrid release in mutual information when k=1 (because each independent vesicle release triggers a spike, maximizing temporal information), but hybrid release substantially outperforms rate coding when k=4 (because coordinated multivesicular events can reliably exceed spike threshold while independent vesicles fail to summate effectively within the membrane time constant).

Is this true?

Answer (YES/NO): YES